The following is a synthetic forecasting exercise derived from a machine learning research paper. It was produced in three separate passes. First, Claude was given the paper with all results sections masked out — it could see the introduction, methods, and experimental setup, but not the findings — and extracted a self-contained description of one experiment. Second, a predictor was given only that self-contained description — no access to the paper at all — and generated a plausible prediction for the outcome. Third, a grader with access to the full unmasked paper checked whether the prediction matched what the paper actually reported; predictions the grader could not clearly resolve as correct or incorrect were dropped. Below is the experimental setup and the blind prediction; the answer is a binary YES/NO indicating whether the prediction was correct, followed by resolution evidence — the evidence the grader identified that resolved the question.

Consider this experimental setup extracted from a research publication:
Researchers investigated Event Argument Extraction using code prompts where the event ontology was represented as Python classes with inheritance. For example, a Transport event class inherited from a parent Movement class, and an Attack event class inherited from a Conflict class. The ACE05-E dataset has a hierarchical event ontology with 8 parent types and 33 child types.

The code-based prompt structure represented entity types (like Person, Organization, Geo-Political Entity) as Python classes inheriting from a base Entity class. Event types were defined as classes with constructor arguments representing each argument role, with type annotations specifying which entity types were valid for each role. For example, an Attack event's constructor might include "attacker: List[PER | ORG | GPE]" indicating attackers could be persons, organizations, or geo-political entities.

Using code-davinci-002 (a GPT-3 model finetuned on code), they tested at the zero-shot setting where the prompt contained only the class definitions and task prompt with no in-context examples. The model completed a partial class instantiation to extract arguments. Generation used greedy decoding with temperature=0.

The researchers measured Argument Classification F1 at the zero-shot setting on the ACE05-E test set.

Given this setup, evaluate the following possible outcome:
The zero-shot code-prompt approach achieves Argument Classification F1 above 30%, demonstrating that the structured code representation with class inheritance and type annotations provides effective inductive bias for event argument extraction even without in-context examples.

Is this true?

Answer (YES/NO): YES